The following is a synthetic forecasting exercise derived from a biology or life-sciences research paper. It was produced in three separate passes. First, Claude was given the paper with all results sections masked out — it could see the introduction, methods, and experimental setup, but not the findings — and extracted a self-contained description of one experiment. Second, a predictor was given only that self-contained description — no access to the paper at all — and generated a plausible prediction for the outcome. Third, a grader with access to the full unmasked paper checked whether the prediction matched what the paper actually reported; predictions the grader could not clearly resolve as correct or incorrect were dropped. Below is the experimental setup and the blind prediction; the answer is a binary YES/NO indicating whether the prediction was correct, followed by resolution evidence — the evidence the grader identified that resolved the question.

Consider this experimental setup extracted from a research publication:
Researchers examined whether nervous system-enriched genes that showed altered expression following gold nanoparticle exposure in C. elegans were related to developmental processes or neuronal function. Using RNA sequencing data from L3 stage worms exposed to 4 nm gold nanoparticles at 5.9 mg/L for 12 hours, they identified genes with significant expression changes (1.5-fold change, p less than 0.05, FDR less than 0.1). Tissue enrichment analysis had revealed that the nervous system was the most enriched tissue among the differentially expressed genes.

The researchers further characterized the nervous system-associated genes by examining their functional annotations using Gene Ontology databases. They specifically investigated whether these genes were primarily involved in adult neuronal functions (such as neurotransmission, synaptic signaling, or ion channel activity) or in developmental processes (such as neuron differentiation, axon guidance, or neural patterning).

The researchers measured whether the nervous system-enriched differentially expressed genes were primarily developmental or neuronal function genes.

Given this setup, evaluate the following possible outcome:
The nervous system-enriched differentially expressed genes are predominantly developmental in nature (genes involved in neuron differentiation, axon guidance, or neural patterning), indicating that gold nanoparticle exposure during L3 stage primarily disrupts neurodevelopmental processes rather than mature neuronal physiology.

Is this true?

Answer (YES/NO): NO